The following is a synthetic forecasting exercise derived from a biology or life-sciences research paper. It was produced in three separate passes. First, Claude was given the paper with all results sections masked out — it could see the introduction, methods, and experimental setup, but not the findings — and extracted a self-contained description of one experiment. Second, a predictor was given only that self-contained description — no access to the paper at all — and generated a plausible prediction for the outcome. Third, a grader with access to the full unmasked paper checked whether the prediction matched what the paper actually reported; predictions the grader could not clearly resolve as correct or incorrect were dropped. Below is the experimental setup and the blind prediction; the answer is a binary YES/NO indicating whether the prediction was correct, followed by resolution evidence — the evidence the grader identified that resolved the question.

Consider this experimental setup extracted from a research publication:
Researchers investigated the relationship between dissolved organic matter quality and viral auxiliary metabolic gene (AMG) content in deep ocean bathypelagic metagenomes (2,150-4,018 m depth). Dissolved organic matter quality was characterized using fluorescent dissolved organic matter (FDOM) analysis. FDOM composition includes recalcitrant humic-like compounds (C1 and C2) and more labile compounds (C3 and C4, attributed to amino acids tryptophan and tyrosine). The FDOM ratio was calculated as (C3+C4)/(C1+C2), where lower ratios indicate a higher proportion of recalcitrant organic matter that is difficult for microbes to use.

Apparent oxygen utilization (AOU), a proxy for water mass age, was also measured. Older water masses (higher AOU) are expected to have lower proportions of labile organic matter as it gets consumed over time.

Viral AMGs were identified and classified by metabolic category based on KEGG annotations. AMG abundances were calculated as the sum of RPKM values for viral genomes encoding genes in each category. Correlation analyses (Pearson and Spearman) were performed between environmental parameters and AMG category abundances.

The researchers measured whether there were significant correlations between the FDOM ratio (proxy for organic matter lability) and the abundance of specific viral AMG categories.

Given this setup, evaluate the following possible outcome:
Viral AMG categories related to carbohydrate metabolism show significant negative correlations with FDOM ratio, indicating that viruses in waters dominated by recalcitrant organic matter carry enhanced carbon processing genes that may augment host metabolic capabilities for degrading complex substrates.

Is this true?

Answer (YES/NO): NO